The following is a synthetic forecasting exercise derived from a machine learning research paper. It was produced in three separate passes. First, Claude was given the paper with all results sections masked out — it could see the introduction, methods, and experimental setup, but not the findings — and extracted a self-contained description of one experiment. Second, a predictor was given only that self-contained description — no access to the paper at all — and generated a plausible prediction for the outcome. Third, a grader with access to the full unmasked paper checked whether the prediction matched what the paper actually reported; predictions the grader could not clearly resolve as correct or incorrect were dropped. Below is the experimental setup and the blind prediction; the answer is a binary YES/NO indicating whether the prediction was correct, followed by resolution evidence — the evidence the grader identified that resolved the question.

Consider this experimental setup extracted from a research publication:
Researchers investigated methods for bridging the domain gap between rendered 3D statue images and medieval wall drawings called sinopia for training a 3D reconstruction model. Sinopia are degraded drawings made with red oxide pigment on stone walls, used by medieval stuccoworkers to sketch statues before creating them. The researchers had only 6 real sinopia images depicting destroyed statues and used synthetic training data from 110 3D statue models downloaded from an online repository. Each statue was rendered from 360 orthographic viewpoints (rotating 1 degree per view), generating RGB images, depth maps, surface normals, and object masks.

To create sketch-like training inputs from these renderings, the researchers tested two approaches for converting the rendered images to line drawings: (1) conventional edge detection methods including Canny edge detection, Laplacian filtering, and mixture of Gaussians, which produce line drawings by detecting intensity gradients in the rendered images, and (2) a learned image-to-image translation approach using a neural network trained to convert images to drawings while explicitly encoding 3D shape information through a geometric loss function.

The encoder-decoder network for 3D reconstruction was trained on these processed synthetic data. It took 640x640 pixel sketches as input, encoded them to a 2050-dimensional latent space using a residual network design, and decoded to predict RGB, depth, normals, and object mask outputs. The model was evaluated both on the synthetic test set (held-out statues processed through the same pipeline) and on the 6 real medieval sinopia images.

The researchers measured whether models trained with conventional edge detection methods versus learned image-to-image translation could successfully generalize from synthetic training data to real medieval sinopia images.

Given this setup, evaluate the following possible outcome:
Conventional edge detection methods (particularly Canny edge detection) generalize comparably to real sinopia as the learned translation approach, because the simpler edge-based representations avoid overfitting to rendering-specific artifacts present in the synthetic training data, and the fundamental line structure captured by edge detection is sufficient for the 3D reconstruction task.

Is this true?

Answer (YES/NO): NO